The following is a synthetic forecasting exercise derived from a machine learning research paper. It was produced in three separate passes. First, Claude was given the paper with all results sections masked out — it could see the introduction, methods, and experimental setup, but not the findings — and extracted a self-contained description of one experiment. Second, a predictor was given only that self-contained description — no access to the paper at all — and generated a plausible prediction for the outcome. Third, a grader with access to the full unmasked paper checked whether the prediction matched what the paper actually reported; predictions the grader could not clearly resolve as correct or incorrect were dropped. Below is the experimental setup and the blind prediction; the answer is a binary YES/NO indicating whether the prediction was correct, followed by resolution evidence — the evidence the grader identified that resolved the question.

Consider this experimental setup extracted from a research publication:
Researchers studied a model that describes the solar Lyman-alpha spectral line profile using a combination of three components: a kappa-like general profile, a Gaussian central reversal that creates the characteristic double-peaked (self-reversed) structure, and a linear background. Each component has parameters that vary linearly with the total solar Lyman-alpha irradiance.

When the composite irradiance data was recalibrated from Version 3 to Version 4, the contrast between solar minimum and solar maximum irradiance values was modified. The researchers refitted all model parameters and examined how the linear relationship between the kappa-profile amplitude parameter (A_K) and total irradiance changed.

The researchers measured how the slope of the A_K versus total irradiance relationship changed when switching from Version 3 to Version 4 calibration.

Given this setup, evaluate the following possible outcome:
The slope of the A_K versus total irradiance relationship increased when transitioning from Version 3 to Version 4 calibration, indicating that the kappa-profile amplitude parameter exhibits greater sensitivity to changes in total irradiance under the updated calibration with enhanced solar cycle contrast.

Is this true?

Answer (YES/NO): NO